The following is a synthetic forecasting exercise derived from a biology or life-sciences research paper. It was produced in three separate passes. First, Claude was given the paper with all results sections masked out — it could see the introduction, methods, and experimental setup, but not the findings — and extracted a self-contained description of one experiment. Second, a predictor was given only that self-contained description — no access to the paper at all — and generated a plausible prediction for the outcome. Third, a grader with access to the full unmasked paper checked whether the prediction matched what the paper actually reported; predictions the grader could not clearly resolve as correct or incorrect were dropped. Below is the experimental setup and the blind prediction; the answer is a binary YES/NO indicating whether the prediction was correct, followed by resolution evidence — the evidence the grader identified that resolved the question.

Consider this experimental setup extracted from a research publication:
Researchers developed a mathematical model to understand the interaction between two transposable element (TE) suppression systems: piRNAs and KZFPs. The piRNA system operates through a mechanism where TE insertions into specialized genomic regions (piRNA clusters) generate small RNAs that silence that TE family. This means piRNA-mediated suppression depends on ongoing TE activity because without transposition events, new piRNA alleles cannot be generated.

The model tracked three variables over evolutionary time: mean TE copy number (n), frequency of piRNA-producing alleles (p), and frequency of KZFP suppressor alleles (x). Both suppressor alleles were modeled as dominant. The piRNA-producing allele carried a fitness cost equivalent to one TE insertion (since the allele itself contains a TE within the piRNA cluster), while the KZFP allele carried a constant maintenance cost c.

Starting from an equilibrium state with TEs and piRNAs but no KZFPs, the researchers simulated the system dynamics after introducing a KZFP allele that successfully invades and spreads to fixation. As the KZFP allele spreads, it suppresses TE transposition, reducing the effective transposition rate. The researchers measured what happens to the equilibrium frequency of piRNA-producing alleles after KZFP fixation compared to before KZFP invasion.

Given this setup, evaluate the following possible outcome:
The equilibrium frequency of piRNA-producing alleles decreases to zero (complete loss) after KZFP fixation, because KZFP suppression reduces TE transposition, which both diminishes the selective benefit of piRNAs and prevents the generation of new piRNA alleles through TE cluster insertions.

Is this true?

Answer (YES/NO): NO